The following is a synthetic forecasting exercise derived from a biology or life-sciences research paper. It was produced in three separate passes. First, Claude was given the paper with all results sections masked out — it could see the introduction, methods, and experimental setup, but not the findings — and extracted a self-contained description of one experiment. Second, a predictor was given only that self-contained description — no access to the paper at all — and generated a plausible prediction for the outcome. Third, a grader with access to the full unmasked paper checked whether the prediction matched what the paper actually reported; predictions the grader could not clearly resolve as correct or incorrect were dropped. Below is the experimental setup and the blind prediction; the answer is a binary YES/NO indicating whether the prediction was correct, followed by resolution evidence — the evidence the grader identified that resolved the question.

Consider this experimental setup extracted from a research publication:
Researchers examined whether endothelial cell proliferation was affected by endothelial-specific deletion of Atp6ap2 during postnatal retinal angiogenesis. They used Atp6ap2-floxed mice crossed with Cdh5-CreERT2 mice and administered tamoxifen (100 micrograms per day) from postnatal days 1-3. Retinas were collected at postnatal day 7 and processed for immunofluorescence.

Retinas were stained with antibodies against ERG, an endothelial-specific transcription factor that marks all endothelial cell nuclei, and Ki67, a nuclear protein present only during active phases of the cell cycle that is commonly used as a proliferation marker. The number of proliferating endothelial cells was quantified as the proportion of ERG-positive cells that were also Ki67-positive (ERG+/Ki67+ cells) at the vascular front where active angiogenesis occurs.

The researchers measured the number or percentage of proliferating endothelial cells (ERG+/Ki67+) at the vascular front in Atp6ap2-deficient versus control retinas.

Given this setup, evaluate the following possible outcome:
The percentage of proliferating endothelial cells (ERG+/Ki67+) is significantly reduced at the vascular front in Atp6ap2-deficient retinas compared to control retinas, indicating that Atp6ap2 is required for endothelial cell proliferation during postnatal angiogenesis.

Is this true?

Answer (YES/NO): NO